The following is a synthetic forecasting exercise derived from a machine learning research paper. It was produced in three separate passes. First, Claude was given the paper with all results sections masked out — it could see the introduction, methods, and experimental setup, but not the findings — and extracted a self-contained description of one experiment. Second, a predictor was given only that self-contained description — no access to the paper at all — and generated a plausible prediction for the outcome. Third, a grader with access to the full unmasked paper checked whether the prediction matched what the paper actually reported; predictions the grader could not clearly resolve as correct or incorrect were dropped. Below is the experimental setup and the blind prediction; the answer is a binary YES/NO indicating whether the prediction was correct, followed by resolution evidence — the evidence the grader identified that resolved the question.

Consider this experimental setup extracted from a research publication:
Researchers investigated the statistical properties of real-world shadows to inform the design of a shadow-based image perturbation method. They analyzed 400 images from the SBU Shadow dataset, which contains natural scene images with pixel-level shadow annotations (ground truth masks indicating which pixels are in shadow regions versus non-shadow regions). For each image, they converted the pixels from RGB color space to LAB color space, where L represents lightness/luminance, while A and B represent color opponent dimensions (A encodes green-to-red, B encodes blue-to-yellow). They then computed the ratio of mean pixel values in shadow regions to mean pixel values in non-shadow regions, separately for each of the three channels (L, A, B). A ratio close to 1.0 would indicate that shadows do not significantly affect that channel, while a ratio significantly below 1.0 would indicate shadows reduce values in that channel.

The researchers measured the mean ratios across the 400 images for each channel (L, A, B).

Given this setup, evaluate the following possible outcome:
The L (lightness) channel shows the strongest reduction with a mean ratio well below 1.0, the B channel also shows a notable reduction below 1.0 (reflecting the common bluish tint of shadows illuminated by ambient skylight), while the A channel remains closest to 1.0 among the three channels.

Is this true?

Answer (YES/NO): NO